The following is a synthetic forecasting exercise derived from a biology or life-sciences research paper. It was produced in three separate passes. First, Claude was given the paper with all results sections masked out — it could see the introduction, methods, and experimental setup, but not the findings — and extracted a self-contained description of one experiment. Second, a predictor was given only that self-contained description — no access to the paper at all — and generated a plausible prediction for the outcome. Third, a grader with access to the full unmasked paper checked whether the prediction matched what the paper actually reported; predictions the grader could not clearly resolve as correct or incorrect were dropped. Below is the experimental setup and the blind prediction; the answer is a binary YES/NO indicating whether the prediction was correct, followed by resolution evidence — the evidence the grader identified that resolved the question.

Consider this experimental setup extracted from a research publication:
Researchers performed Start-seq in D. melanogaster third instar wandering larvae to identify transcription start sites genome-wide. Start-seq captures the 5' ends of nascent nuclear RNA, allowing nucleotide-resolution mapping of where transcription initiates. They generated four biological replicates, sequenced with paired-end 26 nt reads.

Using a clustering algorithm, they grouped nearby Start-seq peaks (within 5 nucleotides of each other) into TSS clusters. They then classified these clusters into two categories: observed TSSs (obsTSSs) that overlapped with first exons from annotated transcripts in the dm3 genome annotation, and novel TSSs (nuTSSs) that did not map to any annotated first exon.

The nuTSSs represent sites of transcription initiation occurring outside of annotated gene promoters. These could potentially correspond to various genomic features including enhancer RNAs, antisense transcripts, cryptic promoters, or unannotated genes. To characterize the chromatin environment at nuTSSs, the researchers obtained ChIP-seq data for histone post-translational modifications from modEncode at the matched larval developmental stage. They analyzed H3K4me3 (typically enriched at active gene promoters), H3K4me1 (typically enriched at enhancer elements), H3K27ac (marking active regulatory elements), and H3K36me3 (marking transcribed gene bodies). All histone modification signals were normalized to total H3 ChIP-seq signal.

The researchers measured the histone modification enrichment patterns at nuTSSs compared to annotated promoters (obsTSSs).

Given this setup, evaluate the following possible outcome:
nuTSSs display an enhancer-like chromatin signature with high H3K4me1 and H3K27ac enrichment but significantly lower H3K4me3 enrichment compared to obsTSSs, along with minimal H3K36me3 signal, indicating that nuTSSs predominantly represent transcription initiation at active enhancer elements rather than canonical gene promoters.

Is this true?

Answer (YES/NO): NO